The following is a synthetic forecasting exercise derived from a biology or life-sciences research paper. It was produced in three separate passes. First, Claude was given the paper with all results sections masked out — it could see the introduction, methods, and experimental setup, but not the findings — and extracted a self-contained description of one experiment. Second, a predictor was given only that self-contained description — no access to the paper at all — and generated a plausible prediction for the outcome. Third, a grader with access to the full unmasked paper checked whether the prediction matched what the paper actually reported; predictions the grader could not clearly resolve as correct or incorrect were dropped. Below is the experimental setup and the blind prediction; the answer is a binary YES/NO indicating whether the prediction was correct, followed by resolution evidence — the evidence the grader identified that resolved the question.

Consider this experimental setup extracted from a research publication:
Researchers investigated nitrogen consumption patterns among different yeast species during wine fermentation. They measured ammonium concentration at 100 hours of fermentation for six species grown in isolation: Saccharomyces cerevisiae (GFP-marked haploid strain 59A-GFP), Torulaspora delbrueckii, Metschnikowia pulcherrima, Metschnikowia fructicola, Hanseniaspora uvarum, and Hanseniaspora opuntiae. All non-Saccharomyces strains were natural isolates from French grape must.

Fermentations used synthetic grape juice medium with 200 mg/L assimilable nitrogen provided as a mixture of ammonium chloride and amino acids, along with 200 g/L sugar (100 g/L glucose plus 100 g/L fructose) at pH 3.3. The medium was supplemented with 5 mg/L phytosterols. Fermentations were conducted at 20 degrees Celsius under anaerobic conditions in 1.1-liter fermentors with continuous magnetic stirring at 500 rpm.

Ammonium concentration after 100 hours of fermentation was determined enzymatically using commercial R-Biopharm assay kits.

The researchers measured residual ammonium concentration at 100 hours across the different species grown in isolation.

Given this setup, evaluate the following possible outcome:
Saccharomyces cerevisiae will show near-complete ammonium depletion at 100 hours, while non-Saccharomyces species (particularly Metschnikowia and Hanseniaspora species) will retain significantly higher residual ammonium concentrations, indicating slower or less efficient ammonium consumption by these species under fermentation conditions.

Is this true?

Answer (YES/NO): YES